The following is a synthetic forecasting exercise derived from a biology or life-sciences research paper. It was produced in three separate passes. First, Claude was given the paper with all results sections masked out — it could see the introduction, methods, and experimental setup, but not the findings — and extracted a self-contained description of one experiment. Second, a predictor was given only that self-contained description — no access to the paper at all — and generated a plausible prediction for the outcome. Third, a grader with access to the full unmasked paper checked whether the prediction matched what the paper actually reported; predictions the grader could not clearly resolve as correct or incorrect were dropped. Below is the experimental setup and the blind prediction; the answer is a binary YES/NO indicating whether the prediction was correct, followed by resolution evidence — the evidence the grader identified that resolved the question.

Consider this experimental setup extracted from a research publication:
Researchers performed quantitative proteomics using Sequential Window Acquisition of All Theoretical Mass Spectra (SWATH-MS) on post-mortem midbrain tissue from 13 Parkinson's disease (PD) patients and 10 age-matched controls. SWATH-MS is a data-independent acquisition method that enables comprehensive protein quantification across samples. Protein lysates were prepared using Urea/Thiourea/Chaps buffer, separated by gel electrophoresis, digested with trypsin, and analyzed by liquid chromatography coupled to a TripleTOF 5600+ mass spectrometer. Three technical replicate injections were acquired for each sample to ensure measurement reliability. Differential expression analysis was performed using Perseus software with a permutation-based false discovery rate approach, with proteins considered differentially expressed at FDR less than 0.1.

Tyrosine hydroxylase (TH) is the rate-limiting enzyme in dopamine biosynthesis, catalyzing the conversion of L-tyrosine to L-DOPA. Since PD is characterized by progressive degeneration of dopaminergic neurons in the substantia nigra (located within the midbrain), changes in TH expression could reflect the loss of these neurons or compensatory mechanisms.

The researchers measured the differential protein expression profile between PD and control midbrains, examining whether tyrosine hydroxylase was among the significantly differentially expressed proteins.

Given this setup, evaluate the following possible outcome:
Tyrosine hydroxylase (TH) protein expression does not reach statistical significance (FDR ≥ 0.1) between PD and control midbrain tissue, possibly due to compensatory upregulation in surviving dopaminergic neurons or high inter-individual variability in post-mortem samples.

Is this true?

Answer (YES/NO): NO